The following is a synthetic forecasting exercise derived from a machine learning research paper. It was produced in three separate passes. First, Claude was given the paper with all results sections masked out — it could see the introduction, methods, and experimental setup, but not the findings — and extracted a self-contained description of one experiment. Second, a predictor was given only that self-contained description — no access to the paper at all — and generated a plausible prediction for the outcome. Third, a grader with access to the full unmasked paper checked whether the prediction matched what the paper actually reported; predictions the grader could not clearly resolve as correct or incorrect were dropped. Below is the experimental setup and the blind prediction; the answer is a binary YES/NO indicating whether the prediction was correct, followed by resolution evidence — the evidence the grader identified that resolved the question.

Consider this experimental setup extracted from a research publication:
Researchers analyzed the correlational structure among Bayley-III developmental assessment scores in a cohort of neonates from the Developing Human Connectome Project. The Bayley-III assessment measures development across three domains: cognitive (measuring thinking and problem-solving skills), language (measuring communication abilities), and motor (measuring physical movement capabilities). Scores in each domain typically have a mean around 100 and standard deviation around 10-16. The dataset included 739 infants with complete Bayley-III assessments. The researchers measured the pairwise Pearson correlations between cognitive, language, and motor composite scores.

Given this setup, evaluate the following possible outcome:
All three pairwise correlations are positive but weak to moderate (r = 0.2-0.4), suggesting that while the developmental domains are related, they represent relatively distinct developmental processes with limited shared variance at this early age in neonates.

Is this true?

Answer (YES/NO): NO